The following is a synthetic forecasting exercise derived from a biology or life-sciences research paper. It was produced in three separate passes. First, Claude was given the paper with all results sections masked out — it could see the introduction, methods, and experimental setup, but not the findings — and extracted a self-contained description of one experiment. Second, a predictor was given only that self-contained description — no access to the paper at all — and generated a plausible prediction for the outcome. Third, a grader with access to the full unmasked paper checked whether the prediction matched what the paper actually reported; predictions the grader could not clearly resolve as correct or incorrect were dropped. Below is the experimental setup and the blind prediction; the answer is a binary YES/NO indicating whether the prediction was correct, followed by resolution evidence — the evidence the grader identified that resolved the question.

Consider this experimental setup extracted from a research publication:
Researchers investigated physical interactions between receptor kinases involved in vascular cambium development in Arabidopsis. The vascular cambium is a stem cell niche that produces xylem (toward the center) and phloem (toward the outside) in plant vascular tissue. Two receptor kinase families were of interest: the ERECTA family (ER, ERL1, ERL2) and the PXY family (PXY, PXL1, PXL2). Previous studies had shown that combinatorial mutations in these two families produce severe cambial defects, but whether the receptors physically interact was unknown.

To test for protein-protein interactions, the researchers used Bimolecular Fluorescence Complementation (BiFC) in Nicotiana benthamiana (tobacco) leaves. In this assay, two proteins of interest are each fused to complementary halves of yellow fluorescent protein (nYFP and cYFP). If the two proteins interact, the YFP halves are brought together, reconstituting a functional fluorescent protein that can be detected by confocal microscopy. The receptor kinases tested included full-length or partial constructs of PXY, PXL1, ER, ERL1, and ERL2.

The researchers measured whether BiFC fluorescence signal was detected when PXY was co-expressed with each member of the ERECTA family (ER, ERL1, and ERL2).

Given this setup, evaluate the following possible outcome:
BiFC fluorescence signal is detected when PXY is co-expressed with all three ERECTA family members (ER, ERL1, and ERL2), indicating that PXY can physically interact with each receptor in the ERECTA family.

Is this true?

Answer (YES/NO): NO